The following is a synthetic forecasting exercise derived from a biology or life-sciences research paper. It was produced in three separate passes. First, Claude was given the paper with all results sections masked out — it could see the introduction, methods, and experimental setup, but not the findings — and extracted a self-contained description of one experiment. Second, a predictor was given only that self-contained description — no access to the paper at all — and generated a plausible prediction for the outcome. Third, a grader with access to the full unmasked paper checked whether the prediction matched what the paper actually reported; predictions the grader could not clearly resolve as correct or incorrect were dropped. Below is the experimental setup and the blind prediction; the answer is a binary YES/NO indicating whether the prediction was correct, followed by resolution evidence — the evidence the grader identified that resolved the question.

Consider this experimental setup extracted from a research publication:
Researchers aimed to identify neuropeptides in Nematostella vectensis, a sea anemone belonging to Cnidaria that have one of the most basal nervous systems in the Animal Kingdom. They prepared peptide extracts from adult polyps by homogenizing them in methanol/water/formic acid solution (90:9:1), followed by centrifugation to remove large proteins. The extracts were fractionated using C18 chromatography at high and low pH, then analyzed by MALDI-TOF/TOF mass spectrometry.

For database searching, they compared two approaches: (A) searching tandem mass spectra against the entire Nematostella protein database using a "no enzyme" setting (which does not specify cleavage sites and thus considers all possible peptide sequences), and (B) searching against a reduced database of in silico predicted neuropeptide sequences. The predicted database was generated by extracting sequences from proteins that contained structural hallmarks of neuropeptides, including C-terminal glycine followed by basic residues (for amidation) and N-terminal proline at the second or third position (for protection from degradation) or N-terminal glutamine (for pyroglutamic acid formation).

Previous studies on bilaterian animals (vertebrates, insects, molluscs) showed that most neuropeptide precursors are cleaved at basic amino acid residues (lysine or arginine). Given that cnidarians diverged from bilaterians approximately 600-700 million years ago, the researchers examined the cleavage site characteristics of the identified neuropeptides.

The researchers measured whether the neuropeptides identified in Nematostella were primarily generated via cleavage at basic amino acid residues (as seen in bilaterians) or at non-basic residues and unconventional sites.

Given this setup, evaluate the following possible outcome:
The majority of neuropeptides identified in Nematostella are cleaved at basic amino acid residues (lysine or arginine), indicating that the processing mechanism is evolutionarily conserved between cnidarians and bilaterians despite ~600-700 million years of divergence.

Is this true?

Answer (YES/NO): NO